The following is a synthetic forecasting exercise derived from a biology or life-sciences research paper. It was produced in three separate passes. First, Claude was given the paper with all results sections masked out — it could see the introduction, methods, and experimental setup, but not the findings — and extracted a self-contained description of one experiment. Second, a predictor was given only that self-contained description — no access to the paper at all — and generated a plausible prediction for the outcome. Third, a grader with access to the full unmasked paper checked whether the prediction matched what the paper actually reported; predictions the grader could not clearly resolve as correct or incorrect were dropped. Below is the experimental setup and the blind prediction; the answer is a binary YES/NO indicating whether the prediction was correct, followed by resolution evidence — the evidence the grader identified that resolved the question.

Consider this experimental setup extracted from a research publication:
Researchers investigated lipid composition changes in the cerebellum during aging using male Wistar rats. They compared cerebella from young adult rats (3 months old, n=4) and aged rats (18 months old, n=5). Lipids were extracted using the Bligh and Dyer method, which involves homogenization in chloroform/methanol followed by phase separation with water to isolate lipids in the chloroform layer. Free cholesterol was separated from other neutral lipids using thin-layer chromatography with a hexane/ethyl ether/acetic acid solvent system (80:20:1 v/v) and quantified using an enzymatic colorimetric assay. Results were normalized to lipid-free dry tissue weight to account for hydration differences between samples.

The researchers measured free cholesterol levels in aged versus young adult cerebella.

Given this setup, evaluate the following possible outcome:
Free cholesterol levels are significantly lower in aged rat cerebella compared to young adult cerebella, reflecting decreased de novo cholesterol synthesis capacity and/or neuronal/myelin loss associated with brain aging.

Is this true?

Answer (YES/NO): NO